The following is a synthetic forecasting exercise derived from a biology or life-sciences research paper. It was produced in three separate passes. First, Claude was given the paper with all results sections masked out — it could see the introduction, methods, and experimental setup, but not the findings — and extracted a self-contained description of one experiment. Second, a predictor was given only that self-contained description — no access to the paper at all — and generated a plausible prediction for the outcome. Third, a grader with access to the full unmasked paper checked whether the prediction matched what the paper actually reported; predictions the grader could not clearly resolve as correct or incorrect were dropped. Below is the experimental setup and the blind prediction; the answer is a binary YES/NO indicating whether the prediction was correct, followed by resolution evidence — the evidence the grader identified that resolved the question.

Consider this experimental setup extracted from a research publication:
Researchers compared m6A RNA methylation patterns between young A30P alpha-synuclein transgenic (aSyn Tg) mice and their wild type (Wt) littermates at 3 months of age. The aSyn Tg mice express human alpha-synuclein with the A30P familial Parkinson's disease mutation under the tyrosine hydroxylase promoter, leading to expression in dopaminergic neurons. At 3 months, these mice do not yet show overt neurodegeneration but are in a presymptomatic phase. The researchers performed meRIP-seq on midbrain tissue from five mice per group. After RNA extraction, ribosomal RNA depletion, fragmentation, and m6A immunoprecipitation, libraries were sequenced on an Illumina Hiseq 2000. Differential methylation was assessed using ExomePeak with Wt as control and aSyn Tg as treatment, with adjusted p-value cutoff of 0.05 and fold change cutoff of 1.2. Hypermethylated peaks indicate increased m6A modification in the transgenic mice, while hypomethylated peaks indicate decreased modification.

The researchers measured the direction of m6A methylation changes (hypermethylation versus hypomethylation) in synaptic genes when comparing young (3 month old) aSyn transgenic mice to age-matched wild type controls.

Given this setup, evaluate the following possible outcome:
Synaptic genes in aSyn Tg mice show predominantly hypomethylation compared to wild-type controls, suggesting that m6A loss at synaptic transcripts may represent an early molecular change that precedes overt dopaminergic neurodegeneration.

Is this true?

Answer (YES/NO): NO